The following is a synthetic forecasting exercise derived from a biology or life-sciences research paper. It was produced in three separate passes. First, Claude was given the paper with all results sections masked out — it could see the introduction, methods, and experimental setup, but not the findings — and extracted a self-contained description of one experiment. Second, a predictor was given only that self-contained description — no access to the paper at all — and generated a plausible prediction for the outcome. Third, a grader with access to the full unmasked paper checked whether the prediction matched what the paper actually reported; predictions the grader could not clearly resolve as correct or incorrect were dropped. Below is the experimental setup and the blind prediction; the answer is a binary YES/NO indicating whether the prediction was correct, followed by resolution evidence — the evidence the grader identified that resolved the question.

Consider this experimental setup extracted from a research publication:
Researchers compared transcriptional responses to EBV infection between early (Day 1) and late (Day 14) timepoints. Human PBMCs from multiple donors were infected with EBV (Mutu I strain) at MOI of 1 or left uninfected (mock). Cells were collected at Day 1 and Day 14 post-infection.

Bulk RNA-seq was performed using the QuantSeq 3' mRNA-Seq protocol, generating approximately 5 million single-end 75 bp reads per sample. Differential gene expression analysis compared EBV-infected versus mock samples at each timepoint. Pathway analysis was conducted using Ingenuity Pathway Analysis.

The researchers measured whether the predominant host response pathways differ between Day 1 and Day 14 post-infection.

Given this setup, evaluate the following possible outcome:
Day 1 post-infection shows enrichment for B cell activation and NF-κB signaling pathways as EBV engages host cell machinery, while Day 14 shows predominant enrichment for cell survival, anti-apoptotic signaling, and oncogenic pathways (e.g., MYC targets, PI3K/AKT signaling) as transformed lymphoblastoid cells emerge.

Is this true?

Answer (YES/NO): NO